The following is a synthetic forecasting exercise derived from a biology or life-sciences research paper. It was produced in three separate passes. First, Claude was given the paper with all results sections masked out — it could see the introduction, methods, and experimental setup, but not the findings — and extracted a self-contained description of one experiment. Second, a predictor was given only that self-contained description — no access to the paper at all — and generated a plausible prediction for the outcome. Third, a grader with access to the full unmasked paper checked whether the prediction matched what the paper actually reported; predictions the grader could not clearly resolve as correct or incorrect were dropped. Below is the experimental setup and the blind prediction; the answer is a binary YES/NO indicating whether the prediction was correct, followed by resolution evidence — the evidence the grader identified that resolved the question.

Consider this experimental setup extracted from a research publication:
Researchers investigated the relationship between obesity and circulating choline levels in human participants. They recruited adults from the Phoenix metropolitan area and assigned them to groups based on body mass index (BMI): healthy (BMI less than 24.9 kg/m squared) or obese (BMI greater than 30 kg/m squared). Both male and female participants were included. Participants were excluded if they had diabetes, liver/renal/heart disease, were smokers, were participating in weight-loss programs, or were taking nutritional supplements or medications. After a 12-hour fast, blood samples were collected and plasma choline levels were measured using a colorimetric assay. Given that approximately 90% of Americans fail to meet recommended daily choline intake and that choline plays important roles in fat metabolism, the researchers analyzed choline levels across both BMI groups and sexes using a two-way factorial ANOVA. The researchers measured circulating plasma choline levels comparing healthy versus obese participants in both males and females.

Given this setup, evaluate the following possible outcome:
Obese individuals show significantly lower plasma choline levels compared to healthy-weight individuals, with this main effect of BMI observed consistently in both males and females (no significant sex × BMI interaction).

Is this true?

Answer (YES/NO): YES